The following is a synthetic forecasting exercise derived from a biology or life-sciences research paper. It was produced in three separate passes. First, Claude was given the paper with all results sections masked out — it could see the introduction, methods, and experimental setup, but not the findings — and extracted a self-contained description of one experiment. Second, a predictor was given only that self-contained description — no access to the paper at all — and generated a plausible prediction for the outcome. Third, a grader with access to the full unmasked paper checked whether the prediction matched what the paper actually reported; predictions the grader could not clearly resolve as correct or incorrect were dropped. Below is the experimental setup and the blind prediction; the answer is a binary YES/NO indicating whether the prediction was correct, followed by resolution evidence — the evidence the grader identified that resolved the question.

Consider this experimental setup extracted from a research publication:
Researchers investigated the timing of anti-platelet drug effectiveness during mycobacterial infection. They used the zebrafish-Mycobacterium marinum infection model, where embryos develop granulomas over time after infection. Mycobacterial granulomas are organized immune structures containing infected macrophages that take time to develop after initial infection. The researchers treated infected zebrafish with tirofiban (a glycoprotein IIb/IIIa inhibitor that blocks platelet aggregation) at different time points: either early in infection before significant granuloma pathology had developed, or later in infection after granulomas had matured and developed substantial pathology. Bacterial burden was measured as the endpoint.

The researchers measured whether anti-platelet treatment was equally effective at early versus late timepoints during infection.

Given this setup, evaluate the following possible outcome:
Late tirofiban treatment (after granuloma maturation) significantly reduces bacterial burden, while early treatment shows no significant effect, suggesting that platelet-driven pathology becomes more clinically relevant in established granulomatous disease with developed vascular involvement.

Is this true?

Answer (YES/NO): YES